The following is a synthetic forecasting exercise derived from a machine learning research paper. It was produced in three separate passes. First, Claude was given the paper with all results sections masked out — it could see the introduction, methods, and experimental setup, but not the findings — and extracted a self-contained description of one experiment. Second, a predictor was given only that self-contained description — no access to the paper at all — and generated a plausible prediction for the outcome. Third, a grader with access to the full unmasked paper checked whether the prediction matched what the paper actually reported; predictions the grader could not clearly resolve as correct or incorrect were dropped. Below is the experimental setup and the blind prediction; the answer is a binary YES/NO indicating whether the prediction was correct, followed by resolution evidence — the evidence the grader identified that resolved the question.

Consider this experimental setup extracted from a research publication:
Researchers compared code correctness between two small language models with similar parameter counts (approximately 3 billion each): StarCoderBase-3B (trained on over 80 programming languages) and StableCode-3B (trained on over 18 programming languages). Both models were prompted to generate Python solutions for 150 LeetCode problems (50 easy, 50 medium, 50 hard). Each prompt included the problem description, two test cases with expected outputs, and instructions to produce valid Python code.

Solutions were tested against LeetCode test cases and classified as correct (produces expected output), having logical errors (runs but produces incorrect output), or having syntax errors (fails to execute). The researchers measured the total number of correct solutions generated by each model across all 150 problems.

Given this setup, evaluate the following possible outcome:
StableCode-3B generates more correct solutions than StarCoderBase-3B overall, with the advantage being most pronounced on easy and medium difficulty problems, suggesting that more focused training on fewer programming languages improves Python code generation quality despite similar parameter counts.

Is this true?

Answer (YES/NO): NO